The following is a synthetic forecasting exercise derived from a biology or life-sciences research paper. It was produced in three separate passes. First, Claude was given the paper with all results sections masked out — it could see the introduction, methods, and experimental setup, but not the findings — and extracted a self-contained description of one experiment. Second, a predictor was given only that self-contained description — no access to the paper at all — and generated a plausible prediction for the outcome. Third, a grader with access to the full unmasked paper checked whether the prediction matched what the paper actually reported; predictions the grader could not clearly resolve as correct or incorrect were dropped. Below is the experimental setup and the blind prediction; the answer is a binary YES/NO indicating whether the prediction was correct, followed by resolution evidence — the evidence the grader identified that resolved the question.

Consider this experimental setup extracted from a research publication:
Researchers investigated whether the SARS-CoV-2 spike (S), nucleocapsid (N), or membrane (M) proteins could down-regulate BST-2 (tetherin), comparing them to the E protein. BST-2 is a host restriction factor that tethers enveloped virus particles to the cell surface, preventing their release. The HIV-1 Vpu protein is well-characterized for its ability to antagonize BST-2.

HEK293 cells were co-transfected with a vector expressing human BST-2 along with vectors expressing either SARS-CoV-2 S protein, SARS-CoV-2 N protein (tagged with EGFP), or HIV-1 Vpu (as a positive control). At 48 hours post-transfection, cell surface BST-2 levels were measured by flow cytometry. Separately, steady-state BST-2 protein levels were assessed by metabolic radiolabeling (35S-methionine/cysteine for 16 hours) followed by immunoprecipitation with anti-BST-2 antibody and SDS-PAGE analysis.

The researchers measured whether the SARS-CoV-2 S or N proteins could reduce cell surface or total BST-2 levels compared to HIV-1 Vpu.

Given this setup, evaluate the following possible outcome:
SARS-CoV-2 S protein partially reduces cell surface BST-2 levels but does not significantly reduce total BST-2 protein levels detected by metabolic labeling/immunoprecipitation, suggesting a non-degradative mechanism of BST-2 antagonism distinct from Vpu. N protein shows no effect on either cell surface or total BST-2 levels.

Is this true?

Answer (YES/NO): NO